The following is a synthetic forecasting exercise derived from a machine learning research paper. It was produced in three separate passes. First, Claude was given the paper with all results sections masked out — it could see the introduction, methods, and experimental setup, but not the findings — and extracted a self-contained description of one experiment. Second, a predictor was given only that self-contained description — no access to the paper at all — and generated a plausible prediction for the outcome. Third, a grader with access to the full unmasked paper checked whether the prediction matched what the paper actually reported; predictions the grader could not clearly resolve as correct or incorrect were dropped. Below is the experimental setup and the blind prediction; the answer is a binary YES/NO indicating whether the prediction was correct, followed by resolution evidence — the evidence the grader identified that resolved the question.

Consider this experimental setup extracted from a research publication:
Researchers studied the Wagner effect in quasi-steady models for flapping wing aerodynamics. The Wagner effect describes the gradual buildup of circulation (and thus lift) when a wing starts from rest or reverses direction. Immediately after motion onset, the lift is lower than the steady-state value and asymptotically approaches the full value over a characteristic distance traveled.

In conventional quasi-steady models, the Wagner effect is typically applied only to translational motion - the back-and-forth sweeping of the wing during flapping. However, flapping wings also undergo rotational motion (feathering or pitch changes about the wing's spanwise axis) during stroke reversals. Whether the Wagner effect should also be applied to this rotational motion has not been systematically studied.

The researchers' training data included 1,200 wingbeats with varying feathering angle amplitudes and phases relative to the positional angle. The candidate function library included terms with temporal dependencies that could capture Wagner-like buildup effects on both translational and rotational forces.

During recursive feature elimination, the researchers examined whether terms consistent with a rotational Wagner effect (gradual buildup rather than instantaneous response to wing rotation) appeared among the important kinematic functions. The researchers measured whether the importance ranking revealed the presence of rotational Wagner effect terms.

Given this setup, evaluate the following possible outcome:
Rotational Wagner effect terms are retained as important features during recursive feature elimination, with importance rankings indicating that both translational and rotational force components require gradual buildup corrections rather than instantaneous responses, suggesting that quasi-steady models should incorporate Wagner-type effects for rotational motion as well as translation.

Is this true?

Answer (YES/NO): YES